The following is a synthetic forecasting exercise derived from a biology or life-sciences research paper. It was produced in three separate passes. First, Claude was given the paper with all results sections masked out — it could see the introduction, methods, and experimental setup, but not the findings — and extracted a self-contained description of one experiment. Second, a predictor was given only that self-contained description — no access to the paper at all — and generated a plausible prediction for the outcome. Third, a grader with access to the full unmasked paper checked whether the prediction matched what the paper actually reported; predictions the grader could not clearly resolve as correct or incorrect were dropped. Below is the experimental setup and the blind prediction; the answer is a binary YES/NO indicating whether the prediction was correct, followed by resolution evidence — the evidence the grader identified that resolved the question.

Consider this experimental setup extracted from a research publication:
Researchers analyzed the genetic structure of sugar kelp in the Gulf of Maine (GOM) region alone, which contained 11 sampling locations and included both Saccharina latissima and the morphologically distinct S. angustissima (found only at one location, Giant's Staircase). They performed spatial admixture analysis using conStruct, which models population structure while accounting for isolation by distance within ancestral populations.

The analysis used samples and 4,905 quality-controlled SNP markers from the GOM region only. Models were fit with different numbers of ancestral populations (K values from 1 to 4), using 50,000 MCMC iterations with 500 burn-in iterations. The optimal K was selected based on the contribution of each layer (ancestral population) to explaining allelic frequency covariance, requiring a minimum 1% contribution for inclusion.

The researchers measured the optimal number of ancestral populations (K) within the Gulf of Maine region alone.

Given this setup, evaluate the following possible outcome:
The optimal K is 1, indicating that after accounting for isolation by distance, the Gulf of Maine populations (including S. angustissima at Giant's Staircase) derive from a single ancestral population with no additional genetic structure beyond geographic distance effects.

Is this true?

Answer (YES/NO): NO